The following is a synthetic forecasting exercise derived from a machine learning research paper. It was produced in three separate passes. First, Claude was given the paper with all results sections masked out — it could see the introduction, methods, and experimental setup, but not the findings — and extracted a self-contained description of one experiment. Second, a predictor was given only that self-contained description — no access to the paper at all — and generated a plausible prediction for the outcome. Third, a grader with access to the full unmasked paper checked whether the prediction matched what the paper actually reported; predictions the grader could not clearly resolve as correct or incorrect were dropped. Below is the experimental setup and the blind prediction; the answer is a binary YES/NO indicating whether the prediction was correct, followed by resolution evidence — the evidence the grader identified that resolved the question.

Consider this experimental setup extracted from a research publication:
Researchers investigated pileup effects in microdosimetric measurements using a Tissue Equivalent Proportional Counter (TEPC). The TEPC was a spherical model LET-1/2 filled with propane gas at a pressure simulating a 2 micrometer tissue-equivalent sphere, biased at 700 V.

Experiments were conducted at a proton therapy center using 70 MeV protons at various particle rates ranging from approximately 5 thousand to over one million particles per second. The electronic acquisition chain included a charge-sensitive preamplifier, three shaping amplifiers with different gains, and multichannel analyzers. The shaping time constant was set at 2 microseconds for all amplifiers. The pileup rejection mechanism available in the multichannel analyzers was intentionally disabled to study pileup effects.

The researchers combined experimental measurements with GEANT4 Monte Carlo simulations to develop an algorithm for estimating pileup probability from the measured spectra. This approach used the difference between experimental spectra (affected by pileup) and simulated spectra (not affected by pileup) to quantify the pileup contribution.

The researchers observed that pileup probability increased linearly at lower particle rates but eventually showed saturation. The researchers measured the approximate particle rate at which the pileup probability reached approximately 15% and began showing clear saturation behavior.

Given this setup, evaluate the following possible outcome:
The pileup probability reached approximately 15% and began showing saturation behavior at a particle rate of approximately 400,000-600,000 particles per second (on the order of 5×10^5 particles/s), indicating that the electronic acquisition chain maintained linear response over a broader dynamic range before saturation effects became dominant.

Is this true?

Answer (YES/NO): NO